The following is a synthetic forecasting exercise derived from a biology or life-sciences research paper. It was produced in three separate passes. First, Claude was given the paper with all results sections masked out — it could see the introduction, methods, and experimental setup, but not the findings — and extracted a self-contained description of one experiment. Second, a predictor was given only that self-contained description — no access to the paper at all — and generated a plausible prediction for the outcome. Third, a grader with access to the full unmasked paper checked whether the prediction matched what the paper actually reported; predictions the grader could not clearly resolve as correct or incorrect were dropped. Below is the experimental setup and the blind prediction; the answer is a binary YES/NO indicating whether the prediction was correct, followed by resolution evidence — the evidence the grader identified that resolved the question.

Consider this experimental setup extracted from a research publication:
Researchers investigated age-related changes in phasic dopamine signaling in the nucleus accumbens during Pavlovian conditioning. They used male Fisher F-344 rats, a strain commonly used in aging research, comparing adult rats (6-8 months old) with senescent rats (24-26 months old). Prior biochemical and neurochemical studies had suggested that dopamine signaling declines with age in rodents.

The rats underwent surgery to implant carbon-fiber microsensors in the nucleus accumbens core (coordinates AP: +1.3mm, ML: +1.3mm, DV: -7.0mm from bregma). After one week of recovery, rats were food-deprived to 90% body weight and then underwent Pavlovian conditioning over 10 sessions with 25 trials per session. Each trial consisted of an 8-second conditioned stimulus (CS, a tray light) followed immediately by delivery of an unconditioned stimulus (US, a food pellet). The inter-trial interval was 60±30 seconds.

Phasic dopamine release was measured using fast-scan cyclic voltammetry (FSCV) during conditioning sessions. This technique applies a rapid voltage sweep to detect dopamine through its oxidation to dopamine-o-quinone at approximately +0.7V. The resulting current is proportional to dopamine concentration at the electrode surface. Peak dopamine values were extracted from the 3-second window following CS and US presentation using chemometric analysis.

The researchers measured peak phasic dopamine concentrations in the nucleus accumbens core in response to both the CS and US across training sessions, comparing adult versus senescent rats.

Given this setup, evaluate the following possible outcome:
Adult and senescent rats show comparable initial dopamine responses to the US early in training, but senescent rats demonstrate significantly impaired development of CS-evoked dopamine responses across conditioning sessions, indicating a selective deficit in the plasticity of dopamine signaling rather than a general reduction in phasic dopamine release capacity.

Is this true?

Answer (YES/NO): NO